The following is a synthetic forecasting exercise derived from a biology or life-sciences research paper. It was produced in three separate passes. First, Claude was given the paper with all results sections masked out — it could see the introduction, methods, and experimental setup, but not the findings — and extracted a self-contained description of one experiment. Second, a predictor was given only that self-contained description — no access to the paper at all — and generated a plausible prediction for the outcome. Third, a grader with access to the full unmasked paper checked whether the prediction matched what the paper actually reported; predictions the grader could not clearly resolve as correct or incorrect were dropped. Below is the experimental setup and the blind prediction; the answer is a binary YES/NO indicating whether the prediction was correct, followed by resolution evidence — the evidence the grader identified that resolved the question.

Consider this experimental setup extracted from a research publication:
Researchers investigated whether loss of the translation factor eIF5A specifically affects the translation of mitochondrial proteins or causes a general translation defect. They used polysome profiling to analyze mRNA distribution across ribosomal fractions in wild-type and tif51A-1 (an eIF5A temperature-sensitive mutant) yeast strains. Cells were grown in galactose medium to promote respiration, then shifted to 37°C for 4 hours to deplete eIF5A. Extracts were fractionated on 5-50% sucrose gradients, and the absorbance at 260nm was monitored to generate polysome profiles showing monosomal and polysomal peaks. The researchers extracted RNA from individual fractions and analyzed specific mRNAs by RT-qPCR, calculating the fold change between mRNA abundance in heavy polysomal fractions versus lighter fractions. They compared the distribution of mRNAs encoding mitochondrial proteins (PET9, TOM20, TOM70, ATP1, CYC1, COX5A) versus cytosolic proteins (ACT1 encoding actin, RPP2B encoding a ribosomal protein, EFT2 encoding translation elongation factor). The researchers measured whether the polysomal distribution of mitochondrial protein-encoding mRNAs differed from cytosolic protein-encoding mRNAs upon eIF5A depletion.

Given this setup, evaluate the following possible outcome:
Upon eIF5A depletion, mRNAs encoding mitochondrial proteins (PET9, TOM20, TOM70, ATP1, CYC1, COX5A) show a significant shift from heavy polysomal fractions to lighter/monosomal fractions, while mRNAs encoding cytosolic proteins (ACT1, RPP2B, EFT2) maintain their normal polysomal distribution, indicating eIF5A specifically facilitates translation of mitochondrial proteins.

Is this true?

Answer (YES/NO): YES